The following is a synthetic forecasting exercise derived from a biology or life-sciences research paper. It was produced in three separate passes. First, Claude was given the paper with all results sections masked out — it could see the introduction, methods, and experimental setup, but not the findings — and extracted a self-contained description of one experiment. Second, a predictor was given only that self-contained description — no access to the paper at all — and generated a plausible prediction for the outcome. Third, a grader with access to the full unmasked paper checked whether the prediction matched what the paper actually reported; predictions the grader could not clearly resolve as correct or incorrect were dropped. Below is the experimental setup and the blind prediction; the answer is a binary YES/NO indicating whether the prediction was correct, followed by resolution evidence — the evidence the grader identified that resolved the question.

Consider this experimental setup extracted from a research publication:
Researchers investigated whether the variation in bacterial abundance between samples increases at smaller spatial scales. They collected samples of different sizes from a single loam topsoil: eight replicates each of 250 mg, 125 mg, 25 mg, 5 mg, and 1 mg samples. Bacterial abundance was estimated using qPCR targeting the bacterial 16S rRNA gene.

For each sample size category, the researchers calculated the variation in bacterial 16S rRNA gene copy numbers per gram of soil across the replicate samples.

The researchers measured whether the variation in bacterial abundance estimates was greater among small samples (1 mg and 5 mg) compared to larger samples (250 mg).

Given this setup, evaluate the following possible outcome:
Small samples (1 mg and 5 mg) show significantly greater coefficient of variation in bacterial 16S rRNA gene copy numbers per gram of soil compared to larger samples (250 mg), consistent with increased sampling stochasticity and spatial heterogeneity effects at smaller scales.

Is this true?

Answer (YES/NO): NO